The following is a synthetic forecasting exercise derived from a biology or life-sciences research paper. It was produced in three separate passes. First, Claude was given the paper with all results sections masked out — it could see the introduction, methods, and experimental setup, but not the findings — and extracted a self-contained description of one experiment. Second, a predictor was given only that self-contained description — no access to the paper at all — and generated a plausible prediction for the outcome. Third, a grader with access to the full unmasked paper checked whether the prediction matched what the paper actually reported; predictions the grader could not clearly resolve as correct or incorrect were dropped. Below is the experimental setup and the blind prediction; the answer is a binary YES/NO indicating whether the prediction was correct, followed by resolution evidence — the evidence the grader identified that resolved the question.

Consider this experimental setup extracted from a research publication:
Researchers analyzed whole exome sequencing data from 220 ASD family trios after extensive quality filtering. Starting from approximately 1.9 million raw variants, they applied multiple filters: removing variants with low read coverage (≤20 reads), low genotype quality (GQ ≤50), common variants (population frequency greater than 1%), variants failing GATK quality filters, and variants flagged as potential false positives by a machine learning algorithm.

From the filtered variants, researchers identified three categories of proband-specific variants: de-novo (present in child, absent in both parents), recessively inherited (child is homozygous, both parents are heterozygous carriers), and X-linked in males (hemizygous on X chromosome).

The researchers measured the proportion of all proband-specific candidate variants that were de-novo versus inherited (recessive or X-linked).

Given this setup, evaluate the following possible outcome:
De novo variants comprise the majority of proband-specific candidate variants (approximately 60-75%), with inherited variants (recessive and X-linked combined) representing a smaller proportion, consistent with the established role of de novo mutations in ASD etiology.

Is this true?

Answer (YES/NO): NO